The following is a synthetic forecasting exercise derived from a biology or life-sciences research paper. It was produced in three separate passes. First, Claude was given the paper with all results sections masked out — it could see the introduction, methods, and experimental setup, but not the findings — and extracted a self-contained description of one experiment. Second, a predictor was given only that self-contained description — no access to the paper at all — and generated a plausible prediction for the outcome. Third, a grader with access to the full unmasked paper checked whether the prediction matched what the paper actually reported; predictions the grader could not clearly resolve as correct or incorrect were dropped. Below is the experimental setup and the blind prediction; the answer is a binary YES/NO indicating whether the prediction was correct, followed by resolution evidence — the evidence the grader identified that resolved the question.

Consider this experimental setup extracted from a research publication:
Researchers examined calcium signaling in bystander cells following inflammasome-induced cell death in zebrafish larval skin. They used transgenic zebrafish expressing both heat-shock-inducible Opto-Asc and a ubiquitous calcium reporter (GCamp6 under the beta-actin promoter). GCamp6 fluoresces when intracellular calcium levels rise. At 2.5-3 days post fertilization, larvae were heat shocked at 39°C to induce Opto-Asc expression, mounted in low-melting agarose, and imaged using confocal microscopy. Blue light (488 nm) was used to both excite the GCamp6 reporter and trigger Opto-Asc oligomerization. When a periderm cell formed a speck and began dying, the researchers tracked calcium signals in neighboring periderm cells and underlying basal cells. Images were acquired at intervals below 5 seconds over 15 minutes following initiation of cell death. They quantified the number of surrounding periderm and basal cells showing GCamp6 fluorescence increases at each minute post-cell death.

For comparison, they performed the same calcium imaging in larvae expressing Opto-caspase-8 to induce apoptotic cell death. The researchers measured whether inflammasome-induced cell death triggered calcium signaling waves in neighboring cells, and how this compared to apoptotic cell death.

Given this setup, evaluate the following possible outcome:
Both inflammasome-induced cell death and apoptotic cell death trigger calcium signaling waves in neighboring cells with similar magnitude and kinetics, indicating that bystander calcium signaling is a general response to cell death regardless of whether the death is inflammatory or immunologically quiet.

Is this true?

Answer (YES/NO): NO